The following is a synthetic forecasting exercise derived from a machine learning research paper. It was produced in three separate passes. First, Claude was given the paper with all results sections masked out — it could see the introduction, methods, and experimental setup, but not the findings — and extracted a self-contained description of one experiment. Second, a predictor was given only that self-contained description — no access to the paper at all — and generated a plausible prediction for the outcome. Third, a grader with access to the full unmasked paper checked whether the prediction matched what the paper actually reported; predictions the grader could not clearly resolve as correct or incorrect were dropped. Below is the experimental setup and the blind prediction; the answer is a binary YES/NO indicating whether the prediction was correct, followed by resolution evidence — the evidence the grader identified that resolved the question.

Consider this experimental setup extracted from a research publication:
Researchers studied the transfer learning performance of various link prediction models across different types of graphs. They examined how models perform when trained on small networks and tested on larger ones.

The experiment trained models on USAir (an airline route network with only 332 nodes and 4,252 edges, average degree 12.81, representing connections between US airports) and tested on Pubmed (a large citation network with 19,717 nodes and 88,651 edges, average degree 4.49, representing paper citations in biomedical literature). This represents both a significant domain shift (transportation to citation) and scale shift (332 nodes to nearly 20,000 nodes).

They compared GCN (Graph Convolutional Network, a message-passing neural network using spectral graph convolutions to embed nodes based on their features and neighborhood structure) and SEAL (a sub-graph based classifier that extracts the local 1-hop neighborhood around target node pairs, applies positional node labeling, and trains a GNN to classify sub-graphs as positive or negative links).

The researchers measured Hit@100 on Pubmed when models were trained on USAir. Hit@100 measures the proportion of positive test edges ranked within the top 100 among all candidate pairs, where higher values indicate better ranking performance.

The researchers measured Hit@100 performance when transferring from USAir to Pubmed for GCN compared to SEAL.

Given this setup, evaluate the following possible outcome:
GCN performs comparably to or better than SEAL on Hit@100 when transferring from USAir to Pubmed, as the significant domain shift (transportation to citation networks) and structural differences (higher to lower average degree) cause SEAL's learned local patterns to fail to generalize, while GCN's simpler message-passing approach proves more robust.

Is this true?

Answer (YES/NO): NO